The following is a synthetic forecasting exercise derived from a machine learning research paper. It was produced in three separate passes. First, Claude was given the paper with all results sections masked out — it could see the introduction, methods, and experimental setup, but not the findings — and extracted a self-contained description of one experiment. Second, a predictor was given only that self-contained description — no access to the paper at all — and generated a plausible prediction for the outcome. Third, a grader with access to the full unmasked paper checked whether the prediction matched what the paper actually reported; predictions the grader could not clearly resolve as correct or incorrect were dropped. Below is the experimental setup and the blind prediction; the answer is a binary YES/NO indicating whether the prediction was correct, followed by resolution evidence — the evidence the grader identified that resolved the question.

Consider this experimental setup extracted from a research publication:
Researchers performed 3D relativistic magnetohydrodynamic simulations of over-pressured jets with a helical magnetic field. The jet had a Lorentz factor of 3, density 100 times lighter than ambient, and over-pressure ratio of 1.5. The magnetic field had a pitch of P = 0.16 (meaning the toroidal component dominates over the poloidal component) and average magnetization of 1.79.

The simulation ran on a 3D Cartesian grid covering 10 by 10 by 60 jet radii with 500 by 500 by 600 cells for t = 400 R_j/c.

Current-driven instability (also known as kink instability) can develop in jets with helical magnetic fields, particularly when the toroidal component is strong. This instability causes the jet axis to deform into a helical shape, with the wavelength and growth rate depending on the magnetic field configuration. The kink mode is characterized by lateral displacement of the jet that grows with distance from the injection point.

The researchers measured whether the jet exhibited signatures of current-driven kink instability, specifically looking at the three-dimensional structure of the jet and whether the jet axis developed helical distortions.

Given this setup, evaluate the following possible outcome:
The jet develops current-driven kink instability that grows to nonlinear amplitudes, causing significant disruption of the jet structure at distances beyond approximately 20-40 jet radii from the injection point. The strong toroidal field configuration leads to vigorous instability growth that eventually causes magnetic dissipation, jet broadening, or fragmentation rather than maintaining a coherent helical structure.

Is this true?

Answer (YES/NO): NO